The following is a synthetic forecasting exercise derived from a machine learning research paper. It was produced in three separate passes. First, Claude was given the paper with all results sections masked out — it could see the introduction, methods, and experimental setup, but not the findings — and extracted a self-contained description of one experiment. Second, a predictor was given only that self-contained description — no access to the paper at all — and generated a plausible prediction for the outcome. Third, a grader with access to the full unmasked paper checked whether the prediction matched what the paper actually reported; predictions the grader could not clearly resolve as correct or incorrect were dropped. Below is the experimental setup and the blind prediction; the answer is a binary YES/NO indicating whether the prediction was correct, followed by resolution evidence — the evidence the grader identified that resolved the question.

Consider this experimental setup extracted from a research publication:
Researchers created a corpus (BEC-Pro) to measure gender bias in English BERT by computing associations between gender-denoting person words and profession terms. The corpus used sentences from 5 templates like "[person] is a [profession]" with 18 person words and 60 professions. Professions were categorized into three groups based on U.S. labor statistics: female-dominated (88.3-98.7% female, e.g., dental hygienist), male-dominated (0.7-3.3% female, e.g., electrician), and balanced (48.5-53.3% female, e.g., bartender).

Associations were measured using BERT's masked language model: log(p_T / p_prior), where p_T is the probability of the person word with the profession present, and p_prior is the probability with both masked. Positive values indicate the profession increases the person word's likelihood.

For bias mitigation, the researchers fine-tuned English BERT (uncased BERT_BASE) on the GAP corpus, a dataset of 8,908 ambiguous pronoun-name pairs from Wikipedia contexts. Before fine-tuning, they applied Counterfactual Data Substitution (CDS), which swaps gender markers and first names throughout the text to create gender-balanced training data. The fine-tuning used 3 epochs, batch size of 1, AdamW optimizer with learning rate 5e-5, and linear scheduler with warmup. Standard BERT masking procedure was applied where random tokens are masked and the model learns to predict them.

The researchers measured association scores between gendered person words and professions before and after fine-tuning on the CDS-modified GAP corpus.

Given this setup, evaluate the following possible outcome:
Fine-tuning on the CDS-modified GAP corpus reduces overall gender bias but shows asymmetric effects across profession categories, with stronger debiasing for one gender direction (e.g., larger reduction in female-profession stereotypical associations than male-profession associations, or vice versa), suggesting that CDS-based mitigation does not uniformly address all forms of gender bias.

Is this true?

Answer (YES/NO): YES